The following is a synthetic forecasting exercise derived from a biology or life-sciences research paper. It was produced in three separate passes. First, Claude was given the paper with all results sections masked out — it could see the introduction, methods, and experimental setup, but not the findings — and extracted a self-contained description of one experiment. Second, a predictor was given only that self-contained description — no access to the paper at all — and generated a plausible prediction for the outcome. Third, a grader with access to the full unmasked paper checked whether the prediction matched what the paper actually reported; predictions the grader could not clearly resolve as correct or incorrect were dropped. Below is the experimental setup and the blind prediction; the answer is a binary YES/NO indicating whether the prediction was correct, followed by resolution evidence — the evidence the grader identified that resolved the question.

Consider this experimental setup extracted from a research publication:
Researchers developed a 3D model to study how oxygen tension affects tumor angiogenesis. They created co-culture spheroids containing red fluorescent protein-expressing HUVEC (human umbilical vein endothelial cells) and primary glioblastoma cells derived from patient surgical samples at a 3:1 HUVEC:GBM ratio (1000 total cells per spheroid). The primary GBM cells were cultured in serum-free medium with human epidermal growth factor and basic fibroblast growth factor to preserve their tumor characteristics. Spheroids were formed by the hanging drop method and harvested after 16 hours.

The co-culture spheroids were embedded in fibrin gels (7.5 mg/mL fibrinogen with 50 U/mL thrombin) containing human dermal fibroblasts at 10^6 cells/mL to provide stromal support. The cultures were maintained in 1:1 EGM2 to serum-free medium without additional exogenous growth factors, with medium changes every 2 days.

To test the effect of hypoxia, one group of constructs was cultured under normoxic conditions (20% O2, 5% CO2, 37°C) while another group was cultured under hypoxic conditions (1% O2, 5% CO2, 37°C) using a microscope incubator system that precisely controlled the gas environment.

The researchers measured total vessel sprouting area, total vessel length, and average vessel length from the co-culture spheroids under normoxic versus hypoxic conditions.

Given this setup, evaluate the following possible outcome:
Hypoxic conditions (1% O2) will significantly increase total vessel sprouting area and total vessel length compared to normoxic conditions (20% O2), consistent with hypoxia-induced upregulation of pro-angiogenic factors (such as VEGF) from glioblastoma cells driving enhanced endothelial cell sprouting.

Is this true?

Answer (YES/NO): NO